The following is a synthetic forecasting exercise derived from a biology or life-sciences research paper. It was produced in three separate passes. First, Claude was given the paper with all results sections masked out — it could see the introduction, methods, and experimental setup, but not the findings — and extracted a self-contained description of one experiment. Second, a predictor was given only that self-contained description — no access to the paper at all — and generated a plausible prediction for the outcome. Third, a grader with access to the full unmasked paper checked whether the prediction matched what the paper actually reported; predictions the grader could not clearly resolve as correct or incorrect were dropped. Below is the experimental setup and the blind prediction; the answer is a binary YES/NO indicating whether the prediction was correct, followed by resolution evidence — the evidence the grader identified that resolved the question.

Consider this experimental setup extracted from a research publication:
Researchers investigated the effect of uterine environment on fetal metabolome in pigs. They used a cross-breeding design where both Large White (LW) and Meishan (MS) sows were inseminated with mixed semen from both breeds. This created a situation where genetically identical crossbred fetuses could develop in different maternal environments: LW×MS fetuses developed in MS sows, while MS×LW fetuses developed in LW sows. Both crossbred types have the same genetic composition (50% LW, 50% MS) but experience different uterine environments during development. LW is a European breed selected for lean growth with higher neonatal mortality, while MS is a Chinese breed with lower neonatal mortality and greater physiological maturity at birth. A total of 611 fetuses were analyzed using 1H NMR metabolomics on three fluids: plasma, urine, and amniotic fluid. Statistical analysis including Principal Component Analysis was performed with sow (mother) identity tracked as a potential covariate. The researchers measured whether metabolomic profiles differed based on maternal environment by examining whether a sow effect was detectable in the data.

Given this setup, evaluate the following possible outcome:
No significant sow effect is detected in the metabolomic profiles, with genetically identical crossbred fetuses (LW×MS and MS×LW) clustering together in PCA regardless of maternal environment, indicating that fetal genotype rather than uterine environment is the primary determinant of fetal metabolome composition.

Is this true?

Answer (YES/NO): NO